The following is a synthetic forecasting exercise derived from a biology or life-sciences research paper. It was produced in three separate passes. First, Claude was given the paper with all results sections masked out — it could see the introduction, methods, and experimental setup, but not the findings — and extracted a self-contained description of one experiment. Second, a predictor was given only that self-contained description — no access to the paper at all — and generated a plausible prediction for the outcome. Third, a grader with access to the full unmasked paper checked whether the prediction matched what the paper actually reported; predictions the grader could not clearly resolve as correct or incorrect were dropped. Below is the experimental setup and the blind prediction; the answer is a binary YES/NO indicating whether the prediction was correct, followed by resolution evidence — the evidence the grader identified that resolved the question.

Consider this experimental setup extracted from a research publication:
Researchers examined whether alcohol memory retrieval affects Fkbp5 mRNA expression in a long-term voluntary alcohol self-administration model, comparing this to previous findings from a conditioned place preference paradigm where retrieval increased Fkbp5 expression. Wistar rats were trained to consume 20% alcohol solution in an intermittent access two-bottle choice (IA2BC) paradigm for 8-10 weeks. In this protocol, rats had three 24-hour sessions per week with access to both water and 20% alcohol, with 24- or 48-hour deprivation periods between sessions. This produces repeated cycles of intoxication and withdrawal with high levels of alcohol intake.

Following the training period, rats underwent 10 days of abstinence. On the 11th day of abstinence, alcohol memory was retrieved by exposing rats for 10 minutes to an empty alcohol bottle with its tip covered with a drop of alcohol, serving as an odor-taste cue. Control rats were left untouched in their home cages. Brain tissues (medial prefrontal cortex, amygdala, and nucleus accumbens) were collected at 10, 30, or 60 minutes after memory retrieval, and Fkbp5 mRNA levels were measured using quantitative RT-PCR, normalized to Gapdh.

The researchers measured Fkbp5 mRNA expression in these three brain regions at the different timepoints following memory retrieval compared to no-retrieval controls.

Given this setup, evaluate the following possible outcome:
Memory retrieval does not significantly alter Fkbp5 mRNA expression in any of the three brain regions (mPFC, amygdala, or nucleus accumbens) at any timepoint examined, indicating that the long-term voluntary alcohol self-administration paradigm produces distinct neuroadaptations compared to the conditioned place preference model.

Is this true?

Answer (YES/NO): YES